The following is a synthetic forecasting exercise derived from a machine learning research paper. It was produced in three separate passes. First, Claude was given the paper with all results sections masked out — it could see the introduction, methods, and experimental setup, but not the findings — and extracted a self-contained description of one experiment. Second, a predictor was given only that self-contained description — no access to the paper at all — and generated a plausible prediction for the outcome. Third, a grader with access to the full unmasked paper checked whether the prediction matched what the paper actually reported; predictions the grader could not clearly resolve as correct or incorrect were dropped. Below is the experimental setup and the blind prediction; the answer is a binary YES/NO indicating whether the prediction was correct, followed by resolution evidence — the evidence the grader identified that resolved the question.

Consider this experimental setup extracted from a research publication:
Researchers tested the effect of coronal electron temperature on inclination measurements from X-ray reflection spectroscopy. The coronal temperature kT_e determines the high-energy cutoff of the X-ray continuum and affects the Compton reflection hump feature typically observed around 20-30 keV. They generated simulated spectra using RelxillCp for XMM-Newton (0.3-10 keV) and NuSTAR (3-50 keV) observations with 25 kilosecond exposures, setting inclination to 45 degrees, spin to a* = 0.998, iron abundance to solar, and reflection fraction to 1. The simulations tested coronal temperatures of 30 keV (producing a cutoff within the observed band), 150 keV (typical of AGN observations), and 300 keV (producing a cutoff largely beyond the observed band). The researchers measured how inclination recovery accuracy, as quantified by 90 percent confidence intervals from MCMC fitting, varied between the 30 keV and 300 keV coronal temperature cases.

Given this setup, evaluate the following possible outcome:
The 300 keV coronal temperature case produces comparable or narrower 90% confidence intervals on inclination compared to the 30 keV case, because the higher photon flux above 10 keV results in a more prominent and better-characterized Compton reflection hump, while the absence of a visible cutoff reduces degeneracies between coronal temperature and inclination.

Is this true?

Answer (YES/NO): YES